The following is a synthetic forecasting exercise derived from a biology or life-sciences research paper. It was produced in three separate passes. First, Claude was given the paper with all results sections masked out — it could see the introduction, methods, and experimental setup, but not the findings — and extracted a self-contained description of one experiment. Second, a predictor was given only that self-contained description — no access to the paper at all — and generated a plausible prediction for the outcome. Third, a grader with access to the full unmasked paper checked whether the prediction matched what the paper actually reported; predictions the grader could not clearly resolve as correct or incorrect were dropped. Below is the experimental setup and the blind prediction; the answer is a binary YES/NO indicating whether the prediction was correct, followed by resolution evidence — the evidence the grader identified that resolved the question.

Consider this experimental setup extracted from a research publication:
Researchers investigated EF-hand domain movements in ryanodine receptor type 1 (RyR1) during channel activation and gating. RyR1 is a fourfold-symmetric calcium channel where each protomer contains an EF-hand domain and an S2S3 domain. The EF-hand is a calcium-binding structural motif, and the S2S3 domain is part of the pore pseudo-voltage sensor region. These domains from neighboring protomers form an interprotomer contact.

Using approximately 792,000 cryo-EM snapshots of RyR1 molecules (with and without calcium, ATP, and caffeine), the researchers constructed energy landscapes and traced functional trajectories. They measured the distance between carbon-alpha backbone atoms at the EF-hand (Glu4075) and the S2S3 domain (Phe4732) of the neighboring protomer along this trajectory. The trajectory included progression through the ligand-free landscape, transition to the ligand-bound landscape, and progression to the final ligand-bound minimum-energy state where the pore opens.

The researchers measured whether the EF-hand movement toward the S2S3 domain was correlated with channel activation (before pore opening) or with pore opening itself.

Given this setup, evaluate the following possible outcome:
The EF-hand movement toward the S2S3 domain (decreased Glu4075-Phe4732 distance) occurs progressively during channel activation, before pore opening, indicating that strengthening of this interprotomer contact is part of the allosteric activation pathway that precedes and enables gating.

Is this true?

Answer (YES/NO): NO